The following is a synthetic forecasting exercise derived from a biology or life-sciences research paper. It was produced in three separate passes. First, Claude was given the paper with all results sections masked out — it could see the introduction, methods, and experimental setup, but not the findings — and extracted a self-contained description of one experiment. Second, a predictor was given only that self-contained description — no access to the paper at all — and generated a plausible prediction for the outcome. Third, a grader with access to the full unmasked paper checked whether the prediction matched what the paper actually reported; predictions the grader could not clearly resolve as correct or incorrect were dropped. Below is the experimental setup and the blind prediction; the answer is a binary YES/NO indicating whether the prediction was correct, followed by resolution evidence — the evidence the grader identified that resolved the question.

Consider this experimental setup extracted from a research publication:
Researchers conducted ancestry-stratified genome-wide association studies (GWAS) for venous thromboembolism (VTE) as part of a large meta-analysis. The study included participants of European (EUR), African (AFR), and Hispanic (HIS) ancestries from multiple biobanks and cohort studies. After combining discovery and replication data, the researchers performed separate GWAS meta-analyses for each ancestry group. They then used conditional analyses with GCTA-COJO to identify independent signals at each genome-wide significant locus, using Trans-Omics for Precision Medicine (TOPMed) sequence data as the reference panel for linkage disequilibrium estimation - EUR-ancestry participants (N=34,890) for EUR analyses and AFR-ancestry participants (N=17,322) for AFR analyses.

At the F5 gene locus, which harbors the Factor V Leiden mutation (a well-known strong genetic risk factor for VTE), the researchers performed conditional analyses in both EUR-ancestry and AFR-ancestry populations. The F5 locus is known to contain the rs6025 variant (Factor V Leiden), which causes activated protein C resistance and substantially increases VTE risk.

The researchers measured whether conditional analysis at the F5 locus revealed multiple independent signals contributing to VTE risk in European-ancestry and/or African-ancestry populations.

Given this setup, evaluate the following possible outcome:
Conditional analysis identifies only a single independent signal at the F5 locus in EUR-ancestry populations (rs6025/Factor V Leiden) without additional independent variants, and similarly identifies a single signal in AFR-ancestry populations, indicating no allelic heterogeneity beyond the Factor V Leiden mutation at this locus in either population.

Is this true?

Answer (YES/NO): NO